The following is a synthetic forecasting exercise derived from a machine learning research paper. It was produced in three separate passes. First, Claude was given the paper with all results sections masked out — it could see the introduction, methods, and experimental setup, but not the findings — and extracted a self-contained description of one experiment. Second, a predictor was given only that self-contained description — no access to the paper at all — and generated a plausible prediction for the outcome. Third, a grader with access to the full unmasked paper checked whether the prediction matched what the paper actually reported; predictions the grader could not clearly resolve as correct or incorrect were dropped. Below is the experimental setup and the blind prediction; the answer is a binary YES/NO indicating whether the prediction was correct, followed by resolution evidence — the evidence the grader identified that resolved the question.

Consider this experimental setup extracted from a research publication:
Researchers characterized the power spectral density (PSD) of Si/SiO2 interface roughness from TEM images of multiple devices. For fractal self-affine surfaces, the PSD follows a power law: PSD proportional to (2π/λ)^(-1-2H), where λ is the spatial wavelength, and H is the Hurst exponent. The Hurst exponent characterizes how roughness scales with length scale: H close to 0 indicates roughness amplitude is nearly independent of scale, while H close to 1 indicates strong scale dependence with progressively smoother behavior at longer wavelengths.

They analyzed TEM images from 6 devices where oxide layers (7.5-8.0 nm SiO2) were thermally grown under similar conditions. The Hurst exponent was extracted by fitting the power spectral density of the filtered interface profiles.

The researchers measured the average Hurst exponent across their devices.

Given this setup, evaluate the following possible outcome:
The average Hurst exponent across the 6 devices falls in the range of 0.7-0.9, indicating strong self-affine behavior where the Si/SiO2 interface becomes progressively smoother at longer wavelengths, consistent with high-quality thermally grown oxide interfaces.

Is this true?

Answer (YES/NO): NO